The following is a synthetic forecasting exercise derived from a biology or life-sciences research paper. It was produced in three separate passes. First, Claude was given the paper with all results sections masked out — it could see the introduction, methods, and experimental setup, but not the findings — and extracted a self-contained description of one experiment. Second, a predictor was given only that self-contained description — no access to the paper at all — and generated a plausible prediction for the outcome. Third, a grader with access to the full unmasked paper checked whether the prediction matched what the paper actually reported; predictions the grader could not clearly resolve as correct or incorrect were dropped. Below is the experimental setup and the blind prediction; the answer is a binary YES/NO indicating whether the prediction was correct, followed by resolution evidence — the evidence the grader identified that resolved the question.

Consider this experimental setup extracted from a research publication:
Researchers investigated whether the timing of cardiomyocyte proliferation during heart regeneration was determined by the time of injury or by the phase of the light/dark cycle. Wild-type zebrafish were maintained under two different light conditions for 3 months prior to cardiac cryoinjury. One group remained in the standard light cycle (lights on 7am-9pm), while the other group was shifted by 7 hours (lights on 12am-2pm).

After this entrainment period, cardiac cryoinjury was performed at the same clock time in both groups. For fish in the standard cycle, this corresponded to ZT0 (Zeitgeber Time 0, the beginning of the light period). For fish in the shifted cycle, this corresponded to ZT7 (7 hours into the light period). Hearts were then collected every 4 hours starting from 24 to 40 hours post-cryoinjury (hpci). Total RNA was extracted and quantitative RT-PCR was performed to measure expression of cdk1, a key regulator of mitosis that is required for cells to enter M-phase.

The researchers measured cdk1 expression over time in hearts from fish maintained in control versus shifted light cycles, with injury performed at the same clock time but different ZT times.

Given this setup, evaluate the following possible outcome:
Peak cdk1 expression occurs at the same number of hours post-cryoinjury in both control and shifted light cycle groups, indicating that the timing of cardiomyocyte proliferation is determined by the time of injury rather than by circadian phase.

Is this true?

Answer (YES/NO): NO